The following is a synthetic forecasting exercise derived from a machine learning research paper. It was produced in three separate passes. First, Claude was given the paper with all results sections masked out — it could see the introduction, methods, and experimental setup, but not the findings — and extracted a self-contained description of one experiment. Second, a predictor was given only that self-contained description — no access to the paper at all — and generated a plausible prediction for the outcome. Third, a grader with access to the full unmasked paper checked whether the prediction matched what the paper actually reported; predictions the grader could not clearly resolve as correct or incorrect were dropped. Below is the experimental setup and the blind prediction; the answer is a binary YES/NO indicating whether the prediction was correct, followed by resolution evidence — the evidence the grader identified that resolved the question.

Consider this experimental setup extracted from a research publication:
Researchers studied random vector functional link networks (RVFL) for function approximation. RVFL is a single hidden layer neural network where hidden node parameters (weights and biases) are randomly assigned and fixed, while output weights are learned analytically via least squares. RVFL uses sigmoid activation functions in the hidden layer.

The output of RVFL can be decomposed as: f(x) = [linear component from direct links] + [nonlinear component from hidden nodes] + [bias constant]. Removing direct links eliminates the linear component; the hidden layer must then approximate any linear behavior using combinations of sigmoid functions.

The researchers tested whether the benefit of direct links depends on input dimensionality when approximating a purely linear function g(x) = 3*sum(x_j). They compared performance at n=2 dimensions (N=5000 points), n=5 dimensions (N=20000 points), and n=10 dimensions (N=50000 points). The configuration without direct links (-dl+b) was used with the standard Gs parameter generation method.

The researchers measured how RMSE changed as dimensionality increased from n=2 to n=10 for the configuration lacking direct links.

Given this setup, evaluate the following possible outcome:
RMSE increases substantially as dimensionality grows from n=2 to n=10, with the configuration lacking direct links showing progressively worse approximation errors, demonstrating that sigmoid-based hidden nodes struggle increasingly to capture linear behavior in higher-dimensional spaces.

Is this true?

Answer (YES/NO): NO